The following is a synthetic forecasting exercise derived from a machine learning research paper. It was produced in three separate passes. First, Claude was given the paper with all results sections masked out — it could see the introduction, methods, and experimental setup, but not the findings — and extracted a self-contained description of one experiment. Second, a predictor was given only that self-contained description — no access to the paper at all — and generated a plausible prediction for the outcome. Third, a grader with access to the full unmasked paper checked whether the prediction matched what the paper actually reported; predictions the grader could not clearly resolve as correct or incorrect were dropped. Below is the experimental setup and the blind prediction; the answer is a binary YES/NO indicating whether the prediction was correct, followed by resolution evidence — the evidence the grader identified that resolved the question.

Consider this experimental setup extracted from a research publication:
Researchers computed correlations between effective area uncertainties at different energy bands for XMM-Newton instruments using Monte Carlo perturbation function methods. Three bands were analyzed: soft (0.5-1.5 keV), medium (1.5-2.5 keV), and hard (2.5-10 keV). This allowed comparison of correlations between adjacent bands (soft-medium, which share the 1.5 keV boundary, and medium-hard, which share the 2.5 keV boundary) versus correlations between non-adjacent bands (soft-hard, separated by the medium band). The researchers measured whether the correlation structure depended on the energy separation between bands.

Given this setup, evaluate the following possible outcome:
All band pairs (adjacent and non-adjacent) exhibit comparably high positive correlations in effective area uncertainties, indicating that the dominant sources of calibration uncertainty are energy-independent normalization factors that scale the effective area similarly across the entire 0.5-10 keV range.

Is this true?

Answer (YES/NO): NO